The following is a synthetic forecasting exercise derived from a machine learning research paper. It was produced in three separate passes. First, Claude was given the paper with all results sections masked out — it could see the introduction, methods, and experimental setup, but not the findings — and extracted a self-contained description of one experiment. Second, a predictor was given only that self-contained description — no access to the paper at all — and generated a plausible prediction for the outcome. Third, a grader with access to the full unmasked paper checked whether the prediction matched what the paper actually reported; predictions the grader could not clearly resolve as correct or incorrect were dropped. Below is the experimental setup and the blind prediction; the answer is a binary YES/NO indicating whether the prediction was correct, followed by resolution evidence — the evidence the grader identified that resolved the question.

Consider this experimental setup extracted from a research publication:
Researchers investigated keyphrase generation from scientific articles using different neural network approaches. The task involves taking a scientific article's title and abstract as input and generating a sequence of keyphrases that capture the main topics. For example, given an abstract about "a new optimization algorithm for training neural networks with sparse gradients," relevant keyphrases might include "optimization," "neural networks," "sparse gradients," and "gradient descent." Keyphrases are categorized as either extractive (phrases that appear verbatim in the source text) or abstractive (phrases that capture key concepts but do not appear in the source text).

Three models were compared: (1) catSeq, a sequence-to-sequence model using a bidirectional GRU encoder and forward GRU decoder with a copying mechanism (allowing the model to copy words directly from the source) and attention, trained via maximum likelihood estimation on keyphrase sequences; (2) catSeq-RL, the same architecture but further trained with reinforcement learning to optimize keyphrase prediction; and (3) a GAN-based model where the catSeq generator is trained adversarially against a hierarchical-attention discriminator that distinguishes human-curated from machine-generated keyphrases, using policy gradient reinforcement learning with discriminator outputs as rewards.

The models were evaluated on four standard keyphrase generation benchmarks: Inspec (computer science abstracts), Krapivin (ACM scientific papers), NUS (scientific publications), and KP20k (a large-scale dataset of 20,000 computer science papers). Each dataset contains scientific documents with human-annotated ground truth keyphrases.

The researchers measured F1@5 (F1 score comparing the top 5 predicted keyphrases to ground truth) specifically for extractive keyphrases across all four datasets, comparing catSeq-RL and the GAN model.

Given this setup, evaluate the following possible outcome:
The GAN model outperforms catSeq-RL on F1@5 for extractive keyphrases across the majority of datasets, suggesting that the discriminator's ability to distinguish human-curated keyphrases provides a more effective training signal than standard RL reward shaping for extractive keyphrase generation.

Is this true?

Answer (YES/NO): NO